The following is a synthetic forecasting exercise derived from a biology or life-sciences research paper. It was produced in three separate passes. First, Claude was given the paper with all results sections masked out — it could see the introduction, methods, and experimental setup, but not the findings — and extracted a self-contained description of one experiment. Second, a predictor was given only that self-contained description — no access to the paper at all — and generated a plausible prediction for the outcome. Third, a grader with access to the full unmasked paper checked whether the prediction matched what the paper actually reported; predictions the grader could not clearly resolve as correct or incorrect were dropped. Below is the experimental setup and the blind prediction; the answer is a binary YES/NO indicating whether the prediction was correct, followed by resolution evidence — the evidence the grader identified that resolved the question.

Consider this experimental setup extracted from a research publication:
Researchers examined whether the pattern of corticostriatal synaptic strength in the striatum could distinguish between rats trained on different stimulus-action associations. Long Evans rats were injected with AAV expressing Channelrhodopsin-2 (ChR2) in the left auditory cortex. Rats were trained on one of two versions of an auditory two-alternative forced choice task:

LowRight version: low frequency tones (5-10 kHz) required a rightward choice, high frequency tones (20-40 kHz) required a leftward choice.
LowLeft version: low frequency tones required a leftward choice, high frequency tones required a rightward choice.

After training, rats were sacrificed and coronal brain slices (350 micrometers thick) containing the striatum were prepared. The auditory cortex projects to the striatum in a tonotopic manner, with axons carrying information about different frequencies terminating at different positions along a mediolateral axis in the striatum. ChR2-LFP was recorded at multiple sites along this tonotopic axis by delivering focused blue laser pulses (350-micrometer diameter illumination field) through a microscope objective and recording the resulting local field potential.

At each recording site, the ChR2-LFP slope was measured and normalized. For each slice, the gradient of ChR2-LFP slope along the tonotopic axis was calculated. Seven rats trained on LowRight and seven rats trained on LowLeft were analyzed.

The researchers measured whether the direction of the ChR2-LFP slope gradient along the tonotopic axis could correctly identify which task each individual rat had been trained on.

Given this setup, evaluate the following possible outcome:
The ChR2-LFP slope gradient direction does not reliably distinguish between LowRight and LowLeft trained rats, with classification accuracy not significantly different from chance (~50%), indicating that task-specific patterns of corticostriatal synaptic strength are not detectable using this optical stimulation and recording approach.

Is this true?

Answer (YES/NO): NO